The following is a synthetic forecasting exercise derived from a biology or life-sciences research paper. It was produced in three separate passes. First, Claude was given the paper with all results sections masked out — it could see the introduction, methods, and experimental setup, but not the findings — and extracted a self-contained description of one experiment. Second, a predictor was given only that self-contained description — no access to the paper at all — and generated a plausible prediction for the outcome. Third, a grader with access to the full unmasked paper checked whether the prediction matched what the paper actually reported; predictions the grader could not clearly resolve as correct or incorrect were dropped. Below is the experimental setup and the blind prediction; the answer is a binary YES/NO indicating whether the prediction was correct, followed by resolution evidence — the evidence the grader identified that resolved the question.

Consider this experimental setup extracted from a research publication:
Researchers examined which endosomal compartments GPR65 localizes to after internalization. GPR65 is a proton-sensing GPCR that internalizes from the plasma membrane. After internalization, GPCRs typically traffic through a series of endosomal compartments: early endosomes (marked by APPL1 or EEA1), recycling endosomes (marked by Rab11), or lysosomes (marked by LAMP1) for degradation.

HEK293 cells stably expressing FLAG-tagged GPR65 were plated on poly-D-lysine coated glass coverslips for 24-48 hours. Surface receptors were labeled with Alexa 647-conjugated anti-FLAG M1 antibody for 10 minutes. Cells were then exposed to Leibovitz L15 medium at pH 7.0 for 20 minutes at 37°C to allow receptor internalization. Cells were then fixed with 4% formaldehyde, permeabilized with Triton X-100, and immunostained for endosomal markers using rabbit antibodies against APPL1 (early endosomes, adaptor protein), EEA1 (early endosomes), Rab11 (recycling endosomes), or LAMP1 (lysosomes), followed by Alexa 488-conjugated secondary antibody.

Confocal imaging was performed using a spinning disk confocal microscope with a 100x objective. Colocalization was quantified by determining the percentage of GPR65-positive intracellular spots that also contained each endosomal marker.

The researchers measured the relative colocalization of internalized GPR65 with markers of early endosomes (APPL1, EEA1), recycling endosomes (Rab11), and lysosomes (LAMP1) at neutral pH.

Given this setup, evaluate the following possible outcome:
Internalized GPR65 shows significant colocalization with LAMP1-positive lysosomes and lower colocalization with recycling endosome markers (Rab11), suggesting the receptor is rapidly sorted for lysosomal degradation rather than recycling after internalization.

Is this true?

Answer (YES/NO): NO